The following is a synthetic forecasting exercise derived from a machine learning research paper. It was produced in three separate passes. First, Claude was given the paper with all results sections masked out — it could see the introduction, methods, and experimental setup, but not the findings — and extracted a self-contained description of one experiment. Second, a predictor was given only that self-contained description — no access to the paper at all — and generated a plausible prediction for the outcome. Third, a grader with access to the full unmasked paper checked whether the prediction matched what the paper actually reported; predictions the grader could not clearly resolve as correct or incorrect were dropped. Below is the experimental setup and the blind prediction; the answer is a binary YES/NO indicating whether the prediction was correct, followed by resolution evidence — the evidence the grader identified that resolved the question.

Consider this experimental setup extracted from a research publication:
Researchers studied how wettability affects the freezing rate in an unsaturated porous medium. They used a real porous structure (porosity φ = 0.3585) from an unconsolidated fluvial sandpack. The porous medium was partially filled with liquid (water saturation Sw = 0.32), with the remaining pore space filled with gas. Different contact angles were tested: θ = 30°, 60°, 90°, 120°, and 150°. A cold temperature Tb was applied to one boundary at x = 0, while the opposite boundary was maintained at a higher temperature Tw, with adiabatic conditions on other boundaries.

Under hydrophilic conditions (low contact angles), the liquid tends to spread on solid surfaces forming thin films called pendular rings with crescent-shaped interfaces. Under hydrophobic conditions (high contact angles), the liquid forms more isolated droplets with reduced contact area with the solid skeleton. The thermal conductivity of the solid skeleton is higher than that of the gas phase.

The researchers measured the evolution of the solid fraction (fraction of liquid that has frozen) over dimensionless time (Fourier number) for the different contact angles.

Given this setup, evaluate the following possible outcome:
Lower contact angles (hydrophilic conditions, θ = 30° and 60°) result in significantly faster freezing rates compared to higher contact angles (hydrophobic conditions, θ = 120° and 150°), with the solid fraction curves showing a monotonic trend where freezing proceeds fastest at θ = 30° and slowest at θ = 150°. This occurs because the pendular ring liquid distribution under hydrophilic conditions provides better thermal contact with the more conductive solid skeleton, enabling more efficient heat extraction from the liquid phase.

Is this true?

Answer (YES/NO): YES